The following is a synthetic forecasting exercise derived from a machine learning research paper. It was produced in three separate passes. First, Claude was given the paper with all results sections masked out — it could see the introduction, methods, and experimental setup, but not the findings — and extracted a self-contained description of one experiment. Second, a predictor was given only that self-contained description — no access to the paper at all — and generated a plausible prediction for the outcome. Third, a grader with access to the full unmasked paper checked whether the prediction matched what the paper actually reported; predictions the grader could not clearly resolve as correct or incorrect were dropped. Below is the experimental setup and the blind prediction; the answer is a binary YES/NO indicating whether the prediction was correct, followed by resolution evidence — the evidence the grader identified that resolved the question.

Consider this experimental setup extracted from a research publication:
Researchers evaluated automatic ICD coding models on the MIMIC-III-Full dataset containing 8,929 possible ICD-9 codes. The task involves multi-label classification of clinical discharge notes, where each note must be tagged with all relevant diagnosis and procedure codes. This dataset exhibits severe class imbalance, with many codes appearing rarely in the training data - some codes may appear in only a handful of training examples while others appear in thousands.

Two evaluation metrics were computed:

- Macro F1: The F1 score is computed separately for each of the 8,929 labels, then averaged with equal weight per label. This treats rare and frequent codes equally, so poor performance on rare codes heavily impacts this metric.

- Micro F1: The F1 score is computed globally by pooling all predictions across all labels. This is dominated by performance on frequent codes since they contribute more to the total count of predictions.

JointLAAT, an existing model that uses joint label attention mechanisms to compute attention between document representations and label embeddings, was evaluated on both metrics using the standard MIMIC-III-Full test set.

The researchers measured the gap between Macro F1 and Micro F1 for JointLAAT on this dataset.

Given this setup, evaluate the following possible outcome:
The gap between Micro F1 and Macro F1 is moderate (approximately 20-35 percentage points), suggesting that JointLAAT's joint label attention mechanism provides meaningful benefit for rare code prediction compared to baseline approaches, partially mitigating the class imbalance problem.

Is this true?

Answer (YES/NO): NO